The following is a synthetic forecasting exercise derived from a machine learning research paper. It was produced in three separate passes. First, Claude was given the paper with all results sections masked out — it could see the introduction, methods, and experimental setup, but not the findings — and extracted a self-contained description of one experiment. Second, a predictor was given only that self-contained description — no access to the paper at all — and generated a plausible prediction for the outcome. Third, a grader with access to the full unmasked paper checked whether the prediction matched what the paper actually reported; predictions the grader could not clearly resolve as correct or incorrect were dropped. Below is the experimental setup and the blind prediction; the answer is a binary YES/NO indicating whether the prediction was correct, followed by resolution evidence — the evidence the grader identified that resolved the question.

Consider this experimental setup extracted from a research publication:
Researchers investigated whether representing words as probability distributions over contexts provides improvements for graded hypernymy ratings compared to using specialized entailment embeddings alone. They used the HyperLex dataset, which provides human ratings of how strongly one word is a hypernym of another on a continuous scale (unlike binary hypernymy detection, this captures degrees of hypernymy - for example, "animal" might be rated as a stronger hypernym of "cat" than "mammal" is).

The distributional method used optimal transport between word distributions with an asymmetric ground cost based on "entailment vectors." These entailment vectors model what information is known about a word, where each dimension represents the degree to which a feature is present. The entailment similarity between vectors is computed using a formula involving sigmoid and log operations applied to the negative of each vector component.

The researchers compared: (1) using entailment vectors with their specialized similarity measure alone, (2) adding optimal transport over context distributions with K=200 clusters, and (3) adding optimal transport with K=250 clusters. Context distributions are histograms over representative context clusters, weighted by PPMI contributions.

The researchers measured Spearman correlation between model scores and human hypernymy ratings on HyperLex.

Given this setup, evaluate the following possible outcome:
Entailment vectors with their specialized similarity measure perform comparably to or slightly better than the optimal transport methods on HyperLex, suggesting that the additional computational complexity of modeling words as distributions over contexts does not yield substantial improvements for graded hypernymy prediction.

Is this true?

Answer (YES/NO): NO